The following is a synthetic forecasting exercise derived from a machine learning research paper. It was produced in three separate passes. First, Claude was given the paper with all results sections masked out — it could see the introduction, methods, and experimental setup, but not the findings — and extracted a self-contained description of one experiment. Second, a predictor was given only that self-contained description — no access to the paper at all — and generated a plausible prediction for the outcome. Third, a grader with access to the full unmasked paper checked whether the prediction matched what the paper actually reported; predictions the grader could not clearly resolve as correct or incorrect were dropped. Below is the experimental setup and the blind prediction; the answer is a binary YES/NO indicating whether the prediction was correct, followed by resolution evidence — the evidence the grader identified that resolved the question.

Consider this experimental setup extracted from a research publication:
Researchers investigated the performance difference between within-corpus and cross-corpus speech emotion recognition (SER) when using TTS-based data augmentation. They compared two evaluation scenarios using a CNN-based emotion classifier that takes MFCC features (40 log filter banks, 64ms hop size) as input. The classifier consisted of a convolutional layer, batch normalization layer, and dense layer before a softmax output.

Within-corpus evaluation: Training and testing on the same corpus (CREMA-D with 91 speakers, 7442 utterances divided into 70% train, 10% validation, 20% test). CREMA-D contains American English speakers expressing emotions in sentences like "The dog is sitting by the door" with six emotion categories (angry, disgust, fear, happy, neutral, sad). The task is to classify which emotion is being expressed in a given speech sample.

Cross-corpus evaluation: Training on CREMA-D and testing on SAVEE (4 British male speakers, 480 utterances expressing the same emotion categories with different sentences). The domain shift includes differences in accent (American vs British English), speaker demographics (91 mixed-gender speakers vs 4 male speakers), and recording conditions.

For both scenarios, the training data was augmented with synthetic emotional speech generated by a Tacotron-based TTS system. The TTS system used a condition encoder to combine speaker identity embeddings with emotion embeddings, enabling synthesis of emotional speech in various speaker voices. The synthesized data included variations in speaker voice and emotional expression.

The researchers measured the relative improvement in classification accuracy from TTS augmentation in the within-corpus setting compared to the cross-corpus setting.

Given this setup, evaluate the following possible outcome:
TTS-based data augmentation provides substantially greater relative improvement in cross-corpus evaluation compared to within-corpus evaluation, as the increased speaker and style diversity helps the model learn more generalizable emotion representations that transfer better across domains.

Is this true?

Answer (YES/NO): NO